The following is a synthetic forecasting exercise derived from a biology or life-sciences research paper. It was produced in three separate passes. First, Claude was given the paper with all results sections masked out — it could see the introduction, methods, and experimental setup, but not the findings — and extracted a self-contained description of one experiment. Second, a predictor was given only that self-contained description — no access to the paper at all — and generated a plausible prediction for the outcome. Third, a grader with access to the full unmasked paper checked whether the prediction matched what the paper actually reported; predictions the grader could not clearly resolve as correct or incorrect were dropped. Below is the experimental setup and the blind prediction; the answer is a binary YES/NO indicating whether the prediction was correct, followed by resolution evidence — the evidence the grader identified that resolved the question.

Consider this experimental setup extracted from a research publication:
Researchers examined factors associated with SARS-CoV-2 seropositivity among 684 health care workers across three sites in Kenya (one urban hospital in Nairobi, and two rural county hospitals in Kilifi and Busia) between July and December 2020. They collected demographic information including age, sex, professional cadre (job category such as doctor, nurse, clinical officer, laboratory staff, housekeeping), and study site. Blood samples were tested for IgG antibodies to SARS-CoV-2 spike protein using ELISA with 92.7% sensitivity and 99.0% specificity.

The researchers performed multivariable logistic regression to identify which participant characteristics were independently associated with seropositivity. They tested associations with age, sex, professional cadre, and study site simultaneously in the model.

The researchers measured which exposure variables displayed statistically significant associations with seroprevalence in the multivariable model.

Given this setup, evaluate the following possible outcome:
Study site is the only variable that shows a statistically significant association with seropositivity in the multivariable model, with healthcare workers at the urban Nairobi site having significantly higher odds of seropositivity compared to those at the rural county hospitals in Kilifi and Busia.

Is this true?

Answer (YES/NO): YES